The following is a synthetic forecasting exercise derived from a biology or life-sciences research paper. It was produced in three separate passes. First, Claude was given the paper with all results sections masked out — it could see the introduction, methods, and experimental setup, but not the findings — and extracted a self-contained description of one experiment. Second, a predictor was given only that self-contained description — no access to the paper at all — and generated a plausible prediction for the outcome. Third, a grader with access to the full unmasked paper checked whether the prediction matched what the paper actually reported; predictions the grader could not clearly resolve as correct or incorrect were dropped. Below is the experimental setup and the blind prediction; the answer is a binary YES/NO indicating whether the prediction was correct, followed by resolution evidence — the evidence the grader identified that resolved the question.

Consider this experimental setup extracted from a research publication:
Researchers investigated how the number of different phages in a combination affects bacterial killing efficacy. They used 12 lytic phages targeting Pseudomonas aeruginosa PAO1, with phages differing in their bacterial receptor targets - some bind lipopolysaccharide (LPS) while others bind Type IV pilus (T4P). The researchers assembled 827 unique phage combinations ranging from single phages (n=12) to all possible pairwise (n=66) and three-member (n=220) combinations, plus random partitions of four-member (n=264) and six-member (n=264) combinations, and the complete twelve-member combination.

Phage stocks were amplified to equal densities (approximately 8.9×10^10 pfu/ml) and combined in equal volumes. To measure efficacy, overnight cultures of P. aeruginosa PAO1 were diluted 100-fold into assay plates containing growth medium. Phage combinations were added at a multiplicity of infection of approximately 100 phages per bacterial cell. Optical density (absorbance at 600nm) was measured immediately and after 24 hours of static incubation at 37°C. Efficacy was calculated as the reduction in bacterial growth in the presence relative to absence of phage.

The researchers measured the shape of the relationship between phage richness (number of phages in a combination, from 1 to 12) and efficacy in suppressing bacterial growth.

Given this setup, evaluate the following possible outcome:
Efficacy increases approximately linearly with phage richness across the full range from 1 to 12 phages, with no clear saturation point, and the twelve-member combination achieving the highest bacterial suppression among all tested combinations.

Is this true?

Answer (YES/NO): NO